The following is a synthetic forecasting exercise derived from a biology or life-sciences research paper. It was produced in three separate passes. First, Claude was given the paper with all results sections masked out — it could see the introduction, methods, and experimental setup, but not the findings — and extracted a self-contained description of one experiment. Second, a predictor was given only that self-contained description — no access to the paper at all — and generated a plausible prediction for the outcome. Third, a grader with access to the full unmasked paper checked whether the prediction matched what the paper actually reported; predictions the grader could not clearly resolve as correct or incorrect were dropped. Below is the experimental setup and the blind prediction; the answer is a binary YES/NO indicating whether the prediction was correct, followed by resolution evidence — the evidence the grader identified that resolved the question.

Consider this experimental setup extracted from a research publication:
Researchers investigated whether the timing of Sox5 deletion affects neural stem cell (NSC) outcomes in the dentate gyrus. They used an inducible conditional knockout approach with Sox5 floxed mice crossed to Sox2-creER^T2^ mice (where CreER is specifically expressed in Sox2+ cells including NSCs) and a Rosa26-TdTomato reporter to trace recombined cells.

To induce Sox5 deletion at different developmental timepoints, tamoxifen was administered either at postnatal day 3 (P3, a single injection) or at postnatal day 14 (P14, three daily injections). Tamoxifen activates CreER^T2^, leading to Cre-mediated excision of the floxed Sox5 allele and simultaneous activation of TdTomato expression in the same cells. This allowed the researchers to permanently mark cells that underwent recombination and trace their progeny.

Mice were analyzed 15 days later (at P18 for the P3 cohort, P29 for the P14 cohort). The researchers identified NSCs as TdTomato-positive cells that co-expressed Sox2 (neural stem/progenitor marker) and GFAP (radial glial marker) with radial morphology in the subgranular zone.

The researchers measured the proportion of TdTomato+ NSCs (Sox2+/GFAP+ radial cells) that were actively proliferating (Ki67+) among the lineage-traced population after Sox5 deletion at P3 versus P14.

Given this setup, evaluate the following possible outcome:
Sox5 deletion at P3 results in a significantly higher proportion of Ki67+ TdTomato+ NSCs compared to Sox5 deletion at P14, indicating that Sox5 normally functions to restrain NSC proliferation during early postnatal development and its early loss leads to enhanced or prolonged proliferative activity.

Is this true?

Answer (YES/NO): NO